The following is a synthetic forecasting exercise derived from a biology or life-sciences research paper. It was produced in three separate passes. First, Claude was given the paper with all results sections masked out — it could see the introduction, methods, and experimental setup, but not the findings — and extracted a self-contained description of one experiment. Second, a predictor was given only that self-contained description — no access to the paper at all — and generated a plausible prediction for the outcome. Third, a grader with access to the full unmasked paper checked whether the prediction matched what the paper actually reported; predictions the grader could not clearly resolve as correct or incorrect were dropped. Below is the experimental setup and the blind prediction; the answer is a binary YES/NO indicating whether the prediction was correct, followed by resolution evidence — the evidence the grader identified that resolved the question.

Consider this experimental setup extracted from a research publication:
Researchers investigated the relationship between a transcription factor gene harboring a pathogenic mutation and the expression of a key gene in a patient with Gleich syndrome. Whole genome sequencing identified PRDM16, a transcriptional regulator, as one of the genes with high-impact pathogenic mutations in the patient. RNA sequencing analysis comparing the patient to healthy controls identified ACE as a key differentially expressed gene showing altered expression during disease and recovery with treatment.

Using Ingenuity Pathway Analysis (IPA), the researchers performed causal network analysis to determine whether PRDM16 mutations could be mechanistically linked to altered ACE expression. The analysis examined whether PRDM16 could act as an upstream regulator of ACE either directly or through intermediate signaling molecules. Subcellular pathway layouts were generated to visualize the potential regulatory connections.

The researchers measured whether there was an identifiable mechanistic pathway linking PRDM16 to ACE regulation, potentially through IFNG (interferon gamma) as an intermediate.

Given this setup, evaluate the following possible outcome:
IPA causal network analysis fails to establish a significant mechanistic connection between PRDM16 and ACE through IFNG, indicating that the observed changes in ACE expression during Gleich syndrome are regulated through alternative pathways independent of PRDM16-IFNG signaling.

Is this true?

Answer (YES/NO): NO